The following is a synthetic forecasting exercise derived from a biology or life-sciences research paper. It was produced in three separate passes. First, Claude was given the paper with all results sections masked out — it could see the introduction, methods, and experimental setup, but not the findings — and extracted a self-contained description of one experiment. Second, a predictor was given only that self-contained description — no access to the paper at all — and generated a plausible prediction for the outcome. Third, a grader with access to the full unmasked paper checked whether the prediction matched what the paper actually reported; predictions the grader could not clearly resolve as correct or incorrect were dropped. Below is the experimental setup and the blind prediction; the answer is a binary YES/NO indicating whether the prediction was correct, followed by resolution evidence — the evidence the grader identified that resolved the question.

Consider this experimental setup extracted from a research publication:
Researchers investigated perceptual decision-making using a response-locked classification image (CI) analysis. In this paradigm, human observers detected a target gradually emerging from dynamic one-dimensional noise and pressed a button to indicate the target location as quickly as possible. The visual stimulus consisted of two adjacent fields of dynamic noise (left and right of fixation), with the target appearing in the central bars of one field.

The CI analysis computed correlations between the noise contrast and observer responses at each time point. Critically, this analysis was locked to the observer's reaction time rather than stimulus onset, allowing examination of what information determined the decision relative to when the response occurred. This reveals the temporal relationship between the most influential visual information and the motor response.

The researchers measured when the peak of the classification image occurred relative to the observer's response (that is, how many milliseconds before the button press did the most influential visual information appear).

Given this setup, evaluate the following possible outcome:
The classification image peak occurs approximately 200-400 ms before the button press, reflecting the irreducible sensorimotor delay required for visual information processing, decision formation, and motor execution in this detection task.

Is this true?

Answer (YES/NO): YES